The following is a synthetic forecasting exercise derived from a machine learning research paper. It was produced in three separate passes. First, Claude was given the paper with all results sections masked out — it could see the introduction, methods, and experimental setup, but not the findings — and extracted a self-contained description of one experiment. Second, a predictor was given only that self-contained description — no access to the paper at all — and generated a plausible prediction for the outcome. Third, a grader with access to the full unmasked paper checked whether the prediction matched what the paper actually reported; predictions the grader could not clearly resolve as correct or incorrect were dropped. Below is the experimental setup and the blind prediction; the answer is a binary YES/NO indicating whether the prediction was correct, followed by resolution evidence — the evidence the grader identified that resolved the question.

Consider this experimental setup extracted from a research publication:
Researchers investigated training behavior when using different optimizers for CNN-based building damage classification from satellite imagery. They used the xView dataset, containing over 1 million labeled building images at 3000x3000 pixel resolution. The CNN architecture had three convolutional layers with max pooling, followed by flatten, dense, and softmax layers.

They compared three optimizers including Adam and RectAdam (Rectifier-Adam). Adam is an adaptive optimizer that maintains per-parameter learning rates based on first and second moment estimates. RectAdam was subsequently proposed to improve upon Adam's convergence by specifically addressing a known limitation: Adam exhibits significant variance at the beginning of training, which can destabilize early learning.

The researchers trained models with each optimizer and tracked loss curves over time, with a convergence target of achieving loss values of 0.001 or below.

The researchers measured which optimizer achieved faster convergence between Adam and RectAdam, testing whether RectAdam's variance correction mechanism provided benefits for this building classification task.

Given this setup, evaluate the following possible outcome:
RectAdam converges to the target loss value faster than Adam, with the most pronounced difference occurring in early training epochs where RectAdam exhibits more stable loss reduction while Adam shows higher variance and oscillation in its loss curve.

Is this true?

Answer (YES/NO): NO